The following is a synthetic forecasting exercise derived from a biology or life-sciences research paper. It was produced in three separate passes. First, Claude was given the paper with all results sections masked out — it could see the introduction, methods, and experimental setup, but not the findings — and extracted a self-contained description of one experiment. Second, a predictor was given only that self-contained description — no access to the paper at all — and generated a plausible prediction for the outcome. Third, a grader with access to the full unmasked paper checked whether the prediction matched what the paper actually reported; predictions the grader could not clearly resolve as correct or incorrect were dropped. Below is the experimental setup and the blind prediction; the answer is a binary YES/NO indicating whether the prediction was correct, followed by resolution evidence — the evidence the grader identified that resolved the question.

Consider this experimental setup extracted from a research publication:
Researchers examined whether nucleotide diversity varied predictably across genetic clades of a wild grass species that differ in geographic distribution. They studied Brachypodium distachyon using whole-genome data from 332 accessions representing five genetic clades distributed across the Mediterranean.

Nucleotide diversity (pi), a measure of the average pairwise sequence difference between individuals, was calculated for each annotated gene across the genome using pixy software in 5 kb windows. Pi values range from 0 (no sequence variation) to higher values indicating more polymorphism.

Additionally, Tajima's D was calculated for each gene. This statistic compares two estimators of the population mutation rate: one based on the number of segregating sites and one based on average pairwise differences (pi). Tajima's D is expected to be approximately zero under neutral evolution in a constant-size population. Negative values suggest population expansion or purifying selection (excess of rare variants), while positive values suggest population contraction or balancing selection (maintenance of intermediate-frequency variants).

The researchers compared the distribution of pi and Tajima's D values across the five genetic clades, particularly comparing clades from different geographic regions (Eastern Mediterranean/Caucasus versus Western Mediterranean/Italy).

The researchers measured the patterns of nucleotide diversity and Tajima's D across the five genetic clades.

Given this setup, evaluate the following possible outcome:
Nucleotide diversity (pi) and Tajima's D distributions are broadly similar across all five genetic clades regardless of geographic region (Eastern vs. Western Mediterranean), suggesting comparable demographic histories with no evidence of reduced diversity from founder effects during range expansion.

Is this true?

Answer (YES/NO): NO